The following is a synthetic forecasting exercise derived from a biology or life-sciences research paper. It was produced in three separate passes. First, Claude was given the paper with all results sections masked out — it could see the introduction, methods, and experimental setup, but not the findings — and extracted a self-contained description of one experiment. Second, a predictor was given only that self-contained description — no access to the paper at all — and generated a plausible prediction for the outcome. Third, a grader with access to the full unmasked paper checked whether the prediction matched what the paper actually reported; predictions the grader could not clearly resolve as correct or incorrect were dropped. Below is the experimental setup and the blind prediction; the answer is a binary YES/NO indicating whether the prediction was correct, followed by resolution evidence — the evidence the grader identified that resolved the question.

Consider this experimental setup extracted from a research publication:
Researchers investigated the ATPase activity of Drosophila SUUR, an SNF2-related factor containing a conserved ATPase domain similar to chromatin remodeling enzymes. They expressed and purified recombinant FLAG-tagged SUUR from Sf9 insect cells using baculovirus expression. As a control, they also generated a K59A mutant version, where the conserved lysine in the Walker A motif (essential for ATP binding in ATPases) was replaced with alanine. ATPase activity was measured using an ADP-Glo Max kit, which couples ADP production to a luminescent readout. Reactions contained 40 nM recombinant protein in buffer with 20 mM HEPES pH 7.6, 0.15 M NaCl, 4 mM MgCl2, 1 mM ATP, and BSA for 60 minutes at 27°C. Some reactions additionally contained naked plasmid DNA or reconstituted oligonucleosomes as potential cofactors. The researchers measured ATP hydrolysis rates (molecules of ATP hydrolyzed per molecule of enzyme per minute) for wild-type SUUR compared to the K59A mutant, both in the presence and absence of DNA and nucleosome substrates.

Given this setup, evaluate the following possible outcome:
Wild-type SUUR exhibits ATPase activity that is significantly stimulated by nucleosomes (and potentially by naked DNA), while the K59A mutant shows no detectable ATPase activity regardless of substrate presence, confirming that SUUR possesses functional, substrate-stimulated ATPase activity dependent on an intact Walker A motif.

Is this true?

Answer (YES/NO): NO